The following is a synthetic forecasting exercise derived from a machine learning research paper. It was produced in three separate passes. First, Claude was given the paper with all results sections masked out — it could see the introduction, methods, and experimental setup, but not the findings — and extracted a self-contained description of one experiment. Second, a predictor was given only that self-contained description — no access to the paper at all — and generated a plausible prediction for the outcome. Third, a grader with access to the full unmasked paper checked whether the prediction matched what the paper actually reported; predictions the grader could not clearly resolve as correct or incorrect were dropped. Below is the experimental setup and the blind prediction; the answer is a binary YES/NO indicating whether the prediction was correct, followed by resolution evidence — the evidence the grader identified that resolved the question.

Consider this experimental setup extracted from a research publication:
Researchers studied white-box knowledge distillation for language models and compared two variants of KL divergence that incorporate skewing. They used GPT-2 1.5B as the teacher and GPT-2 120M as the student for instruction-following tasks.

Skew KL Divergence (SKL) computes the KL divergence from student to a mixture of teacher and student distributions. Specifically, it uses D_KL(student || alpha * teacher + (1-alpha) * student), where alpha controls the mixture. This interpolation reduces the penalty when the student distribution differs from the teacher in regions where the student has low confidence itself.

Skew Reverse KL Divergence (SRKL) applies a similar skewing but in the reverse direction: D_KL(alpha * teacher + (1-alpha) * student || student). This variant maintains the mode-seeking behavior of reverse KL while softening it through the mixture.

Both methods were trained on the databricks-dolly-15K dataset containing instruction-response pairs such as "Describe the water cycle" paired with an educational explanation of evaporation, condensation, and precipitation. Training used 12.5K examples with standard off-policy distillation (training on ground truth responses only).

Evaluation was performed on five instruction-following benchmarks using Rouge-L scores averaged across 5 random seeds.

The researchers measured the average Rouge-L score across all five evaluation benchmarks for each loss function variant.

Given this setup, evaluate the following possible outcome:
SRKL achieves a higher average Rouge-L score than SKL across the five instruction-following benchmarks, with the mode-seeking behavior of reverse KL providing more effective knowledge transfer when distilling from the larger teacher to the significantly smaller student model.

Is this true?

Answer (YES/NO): YES